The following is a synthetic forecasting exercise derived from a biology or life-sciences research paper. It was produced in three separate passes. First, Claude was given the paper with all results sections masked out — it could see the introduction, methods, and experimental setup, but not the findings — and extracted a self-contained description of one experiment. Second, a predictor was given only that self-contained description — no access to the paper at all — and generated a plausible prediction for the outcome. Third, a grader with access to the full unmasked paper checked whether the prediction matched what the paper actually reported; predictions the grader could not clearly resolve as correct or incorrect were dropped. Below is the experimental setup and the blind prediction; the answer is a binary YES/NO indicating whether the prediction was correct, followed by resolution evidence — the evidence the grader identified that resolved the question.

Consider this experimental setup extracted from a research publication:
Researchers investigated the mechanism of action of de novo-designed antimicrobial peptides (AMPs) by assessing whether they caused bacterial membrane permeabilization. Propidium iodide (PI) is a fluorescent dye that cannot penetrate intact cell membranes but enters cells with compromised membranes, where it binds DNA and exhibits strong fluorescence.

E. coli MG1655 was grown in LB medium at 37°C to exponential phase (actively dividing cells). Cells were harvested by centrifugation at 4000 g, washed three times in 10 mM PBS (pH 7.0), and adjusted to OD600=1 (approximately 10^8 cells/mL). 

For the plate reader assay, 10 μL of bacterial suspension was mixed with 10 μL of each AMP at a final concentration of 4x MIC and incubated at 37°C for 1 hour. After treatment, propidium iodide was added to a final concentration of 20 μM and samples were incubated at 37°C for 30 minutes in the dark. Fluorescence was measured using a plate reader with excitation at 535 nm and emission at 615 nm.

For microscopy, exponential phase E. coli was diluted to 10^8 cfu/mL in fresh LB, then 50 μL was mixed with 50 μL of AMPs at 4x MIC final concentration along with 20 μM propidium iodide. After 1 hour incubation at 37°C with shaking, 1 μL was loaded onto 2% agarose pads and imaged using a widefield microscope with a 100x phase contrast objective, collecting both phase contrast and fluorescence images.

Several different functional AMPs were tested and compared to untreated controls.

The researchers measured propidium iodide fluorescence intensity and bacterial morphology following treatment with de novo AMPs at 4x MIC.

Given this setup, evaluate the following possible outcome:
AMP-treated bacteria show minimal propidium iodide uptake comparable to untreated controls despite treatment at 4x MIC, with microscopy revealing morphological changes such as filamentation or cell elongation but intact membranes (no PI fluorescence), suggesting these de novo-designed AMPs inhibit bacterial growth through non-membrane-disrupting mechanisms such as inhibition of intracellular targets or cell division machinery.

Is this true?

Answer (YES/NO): NO